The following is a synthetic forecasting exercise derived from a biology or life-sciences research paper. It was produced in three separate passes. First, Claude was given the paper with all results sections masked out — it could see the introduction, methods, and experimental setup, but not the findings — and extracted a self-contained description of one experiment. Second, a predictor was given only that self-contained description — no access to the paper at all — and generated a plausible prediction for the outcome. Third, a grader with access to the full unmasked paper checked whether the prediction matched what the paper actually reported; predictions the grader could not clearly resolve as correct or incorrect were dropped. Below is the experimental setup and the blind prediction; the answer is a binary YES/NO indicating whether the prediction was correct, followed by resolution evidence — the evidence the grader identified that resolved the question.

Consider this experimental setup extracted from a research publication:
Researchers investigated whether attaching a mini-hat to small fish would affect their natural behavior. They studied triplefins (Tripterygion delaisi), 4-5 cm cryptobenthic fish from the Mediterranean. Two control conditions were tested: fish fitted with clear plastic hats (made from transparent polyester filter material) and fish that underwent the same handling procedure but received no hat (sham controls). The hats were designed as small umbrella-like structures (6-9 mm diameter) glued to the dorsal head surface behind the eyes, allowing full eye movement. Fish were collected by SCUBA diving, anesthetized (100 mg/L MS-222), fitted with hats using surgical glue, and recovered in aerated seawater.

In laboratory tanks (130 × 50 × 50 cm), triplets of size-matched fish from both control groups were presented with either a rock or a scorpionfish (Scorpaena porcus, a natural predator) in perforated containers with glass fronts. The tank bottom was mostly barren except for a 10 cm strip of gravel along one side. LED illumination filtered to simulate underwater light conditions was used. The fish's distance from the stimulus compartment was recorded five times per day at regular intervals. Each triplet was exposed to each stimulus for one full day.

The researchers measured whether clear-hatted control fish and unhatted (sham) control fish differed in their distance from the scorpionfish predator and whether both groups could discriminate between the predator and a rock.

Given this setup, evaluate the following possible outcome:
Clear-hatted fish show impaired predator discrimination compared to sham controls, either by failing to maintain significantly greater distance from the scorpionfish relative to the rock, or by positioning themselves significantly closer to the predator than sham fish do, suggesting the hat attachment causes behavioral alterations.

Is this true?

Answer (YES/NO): NO